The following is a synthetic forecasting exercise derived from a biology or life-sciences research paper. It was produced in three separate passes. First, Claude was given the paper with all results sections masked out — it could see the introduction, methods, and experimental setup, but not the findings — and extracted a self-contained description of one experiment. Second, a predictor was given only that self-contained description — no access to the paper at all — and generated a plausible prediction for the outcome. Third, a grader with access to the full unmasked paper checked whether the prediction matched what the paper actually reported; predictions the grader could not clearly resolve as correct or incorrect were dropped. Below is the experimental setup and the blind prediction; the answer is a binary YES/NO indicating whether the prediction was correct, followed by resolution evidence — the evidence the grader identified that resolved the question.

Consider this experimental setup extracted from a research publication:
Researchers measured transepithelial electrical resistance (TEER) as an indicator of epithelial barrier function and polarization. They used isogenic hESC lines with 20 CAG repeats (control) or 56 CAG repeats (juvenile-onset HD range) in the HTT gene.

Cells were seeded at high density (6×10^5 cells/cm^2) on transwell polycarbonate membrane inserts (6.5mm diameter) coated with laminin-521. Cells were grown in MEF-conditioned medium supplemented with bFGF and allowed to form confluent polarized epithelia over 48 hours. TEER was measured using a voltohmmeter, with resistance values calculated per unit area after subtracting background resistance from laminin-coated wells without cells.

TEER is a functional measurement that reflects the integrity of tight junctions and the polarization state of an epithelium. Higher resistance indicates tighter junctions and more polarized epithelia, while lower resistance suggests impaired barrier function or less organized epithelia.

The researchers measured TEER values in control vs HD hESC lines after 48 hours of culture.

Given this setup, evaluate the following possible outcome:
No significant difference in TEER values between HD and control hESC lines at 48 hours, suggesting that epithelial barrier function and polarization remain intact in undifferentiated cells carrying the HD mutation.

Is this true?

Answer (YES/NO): YES